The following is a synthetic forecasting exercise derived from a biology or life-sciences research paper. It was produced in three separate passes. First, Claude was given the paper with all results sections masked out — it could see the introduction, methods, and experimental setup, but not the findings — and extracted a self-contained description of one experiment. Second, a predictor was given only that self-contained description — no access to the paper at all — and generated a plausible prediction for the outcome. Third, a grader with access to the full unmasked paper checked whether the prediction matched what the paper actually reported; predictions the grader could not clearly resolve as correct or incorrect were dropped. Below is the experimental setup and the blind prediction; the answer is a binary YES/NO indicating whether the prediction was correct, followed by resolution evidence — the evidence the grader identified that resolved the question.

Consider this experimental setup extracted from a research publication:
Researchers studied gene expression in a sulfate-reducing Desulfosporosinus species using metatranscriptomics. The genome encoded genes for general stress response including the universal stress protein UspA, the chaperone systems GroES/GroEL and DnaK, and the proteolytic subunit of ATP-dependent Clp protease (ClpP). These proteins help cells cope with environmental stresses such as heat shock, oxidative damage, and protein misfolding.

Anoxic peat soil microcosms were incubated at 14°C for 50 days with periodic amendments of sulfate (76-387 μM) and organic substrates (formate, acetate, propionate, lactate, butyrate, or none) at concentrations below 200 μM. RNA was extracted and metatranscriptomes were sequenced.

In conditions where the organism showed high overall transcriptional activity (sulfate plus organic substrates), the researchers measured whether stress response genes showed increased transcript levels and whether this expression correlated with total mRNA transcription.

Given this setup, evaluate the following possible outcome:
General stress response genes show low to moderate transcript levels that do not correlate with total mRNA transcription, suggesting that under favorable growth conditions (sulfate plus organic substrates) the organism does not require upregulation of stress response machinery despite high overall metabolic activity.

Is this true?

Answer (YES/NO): NO